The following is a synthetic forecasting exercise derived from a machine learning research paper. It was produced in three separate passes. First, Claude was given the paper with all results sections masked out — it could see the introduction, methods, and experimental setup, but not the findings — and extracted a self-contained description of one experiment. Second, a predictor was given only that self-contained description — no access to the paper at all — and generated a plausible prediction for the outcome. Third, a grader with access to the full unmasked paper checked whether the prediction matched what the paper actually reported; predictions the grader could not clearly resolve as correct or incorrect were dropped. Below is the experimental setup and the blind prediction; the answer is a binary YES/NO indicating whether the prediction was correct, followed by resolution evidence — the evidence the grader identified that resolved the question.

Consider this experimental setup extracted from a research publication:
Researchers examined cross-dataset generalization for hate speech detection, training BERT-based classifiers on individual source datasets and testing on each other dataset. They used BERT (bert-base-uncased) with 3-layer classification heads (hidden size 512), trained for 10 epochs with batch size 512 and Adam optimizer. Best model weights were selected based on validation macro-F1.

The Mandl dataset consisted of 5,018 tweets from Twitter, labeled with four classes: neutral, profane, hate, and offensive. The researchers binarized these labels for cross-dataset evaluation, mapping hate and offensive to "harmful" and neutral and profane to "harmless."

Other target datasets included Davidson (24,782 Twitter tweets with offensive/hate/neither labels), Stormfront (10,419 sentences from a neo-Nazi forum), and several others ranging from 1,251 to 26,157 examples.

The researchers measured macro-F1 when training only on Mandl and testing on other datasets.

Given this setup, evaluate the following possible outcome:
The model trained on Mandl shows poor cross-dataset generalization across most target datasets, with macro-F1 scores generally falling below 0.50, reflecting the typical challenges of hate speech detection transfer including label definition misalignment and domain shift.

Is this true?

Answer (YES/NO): YES